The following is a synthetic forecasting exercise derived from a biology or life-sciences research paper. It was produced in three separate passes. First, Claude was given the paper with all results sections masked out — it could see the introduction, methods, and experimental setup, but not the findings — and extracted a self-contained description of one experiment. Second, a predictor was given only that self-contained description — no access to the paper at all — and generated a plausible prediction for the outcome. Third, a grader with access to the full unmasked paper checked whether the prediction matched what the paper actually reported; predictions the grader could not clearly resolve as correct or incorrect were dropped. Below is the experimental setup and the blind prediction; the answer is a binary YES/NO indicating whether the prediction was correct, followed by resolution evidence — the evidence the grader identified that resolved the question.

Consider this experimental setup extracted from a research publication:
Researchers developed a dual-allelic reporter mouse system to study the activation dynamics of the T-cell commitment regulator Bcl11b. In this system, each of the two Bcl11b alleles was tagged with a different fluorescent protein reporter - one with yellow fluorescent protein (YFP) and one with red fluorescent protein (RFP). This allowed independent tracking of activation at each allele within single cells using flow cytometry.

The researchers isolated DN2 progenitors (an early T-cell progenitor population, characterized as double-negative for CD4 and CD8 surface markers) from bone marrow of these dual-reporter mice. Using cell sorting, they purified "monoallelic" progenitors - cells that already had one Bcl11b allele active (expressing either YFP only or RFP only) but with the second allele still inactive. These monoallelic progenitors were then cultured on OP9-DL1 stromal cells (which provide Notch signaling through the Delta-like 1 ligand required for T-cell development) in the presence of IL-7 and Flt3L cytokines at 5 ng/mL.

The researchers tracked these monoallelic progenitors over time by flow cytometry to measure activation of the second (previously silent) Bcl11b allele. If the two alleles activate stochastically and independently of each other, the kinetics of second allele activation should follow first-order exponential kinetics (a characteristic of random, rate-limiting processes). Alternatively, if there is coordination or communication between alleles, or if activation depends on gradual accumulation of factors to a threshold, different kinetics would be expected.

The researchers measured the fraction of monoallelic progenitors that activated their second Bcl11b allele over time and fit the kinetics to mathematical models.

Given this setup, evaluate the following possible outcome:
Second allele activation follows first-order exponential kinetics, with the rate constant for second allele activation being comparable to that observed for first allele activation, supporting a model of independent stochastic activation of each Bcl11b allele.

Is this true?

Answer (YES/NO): YES